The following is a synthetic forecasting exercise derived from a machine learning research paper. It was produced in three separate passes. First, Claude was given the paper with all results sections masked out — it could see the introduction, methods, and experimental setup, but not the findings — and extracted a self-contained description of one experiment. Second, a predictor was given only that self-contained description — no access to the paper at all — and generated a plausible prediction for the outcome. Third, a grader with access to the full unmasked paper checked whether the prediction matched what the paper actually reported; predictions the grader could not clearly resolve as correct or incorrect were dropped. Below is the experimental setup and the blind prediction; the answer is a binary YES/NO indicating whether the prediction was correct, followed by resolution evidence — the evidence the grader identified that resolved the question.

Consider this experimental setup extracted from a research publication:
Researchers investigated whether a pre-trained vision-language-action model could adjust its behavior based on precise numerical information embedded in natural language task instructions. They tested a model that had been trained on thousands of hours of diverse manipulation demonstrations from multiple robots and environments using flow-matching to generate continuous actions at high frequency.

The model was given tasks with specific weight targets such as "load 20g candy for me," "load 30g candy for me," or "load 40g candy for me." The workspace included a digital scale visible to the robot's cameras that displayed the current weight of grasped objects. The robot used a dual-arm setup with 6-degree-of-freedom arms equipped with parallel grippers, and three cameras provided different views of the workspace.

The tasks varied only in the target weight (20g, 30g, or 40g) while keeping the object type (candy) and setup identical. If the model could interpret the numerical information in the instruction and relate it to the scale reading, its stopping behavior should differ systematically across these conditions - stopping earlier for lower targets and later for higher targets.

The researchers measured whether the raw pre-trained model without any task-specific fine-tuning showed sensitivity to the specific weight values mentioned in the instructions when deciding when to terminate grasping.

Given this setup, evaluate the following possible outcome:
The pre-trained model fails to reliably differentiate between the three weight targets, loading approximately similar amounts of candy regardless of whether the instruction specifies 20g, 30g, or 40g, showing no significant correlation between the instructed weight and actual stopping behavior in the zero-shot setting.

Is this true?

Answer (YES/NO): YES